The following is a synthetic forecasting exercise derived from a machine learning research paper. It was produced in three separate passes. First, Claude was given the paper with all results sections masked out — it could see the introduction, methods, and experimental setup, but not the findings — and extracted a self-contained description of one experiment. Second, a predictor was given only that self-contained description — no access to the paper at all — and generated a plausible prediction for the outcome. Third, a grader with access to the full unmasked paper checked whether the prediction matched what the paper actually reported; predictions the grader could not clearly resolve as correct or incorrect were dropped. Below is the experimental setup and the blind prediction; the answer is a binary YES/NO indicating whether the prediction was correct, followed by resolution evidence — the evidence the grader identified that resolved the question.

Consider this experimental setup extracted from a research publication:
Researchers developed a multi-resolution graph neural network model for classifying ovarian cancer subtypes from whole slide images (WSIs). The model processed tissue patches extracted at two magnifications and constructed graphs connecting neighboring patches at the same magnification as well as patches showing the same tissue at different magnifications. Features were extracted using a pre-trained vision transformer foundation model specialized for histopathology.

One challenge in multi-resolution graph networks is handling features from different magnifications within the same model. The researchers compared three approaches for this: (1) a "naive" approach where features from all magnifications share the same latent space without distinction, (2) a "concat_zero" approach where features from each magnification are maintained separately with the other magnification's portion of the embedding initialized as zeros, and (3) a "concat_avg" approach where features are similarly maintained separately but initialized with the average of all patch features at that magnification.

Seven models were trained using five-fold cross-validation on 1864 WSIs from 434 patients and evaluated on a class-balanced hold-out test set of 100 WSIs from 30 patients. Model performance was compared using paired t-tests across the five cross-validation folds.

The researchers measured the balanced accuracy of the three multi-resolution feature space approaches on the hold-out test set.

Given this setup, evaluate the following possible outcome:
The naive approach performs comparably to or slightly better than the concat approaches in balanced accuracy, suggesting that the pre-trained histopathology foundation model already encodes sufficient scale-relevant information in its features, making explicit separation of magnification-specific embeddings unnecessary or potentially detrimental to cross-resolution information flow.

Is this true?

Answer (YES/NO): YES